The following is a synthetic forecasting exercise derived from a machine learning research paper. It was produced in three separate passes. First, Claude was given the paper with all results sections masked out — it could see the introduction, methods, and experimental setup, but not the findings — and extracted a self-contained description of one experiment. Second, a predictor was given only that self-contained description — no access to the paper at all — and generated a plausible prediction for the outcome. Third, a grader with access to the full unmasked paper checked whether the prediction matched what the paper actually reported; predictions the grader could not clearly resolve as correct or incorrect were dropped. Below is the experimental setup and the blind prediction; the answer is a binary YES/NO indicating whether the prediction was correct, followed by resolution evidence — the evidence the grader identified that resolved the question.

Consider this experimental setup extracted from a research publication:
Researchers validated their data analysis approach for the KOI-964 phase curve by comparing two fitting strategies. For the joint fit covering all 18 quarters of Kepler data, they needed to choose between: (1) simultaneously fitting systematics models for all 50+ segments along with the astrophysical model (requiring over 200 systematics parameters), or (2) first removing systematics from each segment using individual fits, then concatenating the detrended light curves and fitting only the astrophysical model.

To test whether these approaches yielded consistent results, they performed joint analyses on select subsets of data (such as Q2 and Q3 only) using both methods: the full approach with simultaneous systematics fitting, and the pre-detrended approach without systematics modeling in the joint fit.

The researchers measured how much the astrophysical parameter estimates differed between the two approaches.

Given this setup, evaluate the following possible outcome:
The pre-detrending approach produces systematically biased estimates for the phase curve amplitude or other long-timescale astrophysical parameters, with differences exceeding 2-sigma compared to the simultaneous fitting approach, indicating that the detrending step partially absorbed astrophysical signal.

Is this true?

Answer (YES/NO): NO